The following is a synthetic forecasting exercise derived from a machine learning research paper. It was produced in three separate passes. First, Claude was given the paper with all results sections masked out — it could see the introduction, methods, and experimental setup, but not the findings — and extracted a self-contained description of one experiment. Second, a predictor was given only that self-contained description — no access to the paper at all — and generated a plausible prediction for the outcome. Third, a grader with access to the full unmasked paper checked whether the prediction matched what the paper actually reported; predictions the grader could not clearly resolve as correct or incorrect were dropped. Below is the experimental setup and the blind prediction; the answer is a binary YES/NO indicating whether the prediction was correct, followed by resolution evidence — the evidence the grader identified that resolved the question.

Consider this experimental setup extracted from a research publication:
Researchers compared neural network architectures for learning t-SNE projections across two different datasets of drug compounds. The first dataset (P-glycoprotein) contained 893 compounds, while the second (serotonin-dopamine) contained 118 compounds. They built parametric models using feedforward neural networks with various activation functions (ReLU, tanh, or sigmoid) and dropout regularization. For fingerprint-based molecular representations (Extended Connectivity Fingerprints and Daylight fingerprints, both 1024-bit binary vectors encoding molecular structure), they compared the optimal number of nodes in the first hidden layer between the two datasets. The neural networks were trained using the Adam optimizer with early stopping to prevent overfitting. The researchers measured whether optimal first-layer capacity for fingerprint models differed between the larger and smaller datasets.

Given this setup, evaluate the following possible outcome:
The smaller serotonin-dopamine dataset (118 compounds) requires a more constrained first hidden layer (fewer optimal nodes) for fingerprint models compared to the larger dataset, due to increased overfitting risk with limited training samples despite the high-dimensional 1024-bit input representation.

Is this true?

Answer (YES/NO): YES